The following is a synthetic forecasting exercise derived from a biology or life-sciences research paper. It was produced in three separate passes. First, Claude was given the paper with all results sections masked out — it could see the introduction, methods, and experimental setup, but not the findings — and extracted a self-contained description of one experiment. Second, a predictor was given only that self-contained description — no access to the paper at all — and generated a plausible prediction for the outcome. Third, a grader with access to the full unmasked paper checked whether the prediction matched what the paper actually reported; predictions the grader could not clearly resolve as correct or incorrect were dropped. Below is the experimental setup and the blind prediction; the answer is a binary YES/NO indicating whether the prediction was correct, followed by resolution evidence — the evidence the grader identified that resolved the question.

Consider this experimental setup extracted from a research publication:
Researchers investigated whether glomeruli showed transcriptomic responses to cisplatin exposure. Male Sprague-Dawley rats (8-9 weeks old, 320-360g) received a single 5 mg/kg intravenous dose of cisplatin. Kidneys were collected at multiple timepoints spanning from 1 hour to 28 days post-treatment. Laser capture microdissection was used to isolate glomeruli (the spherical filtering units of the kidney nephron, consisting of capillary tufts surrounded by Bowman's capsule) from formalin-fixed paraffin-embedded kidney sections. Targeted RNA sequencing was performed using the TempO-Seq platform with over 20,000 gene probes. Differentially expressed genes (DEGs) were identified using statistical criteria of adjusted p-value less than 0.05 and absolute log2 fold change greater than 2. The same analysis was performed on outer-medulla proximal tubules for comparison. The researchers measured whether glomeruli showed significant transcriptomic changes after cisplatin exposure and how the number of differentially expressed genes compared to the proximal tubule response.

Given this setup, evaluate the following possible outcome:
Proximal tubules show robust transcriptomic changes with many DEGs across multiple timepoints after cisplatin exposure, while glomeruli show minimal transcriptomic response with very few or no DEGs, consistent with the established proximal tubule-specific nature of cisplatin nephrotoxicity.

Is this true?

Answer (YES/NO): NO